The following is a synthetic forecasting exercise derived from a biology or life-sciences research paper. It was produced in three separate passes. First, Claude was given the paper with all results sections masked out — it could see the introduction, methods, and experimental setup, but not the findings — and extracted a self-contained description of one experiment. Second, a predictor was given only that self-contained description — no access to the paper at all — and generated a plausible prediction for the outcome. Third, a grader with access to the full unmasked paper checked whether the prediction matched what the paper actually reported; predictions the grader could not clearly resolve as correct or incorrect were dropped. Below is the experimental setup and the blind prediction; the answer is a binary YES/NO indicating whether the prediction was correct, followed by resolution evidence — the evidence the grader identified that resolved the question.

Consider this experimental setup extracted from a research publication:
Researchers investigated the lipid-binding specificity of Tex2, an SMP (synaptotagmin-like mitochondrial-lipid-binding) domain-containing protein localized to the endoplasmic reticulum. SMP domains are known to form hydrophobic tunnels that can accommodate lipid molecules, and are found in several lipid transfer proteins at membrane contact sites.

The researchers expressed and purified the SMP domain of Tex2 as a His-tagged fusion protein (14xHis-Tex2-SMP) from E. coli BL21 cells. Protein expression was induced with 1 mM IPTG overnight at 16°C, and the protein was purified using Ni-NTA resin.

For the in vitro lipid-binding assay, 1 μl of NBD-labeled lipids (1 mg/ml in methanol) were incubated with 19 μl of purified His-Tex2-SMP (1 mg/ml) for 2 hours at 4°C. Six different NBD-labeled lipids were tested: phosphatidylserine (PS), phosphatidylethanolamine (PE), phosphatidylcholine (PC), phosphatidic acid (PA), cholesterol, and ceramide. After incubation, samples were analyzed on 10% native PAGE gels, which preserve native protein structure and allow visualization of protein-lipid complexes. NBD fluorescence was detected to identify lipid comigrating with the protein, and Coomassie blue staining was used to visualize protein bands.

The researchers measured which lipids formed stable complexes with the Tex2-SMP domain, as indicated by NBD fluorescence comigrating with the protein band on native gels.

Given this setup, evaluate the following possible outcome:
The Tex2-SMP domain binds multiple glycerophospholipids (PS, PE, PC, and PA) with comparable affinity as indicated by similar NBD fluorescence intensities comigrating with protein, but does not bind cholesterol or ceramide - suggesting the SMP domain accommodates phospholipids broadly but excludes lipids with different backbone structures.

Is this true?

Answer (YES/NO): NO